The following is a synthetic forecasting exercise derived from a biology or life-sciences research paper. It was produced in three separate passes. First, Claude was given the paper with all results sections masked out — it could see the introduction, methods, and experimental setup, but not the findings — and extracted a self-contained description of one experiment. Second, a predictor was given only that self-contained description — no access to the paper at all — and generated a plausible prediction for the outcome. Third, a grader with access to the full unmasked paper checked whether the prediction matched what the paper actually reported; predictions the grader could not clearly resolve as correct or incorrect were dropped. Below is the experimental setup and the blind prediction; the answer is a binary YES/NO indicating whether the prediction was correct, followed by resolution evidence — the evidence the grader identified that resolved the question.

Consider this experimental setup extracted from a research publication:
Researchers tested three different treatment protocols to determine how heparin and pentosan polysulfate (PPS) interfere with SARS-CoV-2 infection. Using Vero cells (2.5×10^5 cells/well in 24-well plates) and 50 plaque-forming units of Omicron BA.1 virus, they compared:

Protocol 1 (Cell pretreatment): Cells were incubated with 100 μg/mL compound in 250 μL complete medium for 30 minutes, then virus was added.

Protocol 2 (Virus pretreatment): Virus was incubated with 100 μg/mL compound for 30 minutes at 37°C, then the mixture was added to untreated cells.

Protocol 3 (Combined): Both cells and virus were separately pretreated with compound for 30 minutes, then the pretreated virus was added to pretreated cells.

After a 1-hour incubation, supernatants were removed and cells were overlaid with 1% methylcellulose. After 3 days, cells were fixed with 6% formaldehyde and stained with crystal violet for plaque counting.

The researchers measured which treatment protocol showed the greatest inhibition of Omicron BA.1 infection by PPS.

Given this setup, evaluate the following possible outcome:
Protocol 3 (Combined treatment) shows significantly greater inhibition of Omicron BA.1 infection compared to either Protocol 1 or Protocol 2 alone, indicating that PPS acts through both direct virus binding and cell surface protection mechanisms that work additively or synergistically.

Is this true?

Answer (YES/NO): YES